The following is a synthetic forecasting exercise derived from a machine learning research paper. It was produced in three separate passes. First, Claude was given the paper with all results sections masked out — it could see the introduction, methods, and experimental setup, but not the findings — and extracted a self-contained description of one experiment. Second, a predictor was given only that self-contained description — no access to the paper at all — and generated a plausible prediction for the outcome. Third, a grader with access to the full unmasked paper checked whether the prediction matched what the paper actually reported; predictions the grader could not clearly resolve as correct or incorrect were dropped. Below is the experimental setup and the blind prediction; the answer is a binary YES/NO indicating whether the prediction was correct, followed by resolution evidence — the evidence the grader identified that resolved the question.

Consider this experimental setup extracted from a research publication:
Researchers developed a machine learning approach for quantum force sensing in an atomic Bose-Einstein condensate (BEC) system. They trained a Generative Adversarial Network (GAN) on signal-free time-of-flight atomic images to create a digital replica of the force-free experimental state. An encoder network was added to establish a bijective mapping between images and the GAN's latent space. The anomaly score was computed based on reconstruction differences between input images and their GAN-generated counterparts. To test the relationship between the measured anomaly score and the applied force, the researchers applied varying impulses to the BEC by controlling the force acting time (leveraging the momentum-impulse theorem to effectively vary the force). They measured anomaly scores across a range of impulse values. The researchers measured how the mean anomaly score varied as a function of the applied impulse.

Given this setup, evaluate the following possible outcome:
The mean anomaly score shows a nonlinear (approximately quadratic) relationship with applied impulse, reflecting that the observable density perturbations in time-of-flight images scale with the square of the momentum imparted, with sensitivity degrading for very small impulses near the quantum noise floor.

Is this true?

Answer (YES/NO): NO